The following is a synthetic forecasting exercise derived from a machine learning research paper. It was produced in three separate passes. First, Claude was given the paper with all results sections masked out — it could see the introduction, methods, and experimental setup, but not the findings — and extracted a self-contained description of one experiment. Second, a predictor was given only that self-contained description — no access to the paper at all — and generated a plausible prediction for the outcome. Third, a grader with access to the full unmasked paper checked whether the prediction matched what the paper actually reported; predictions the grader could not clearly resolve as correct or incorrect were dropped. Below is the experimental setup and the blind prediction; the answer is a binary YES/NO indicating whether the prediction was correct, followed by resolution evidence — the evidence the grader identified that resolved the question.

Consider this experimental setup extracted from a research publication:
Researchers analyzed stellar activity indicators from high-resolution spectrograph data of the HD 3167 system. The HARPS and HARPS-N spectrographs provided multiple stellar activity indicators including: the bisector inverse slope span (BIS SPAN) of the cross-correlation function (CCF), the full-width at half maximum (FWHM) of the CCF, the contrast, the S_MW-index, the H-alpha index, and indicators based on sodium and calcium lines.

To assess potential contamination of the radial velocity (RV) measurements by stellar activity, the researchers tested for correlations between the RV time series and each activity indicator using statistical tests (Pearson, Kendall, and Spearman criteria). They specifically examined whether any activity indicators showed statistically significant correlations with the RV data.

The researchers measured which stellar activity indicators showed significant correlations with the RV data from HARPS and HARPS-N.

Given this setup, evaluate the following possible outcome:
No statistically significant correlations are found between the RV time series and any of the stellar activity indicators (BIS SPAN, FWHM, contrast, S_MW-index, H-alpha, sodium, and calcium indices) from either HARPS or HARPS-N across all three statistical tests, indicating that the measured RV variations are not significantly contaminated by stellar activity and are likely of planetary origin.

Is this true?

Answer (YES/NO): NO